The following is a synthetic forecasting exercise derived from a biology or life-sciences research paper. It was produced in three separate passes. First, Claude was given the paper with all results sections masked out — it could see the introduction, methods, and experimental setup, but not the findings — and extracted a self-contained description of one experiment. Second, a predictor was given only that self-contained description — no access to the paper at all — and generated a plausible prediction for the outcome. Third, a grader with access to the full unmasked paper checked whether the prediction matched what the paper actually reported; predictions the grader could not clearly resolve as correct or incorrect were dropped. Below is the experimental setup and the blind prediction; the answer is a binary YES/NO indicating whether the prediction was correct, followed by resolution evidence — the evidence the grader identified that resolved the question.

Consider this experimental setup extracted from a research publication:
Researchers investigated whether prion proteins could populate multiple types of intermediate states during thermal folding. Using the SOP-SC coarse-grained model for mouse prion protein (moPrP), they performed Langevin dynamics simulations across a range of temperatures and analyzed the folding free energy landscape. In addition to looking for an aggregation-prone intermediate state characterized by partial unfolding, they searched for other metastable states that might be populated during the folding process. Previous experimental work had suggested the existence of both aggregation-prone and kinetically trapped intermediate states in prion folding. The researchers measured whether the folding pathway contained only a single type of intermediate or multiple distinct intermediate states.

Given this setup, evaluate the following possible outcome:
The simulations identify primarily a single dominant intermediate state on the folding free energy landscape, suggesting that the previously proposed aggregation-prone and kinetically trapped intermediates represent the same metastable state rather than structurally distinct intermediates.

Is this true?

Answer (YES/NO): YES